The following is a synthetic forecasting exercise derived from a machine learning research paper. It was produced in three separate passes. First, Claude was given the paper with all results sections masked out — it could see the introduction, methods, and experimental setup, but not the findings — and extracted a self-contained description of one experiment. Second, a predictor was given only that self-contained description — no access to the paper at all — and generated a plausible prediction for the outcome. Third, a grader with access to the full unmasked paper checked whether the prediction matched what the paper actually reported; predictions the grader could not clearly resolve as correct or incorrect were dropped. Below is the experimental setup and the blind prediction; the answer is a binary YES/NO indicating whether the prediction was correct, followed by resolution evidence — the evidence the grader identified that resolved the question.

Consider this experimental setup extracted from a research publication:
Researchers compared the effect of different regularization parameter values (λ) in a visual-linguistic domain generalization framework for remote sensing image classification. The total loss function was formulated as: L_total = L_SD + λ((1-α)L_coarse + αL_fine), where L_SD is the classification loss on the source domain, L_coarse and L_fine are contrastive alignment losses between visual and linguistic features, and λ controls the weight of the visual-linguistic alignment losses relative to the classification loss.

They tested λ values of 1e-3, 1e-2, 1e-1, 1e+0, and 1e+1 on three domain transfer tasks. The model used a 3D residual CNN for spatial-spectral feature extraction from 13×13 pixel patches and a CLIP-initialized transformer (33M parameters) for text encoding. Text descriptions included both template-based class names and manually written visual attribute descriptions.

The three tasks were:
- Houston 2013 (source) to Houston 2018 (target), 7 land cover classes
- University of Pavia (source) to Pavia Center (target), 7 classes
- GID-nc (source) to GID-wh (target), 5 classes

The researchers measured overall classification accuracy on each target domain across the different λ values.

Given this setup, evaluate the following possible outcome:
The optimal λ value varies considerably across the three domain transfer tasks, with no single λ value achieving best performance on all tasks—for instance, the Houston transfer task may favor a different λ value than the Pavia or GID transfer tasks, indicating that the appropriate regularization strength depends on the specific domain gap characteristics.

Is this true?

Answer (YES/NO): YES